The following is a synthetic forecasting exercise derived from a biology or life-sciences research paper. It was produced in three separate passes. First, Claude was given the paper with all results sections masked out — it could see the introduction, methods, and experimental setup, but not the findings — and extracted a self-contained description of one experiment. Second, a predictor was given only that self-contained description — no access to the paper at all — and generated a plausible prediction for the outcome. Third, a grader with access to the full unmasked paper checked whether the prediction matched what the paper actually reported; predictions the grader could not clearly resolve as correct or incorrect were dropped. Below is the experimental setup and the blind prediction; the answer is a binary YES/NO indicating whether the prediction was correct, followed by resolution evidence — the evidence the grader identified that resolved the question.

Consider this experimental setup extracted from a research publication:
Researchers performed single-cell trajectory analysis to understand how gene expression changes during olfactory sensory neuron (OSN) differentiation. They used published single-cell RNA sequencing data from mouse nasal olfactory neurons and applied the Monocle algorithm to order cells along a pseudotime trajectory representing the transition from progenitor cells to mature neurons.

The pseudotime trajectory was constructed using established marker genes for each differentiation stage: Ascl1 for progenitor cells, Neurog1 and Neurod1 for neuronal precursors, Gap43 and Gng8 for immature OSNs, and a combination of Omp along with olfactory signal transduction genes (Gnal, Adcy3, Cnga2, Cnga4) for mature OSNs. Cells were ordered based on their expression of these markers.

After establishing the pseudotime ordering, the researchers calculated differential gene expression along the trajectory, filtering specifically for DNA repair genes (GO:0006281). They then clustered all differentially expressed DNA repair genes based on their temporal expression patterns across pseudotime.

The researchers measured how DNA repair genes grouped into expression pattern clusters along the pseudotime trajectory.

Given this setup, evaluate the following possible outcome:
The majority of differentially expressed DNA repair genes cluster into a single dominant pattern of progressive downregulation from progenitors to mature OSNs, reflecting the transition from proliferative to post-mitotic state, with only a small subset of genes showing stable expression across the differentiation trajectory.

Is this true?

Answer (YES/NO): NO